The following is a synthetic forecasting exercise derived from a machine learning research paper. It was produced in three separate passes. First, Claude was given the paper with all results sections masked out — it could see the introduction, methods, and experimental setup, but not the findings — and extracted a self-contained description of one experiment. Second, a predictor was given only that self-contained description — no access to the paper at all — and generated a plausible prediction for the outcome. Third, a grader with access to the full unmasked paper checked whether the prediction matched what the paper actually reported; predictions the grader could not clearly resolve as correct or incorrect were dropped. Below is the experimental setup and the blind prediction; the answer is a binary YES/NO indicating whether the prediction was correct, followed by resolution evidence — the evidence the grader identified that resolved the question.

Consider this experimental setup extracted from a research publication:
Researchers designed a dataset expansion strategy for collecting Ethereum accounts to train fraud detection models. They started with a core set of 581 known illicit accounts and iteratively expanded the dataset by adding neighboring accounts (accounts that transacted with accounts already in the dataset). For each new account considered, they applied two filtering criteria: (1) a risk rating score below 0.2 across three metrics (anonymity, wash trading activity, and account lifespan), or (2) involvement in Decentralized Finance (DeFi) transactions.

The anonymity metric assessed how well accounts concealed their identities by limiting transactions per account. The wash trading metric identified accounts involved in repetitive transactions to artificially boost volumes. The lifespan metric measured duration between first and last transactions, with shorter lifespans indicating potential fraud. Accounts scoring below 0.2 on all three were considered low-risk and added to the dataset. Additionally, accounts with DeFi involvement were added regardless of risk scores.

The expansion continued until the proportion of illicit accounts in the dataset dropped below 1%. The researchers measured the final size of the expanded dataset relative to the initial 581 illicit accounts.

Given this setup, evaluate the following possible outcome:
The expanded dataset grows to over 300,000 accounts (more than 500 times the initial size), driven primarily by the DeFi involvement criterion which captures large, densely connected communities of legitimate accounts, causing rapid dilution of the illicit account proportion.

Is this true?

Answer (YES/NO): NO